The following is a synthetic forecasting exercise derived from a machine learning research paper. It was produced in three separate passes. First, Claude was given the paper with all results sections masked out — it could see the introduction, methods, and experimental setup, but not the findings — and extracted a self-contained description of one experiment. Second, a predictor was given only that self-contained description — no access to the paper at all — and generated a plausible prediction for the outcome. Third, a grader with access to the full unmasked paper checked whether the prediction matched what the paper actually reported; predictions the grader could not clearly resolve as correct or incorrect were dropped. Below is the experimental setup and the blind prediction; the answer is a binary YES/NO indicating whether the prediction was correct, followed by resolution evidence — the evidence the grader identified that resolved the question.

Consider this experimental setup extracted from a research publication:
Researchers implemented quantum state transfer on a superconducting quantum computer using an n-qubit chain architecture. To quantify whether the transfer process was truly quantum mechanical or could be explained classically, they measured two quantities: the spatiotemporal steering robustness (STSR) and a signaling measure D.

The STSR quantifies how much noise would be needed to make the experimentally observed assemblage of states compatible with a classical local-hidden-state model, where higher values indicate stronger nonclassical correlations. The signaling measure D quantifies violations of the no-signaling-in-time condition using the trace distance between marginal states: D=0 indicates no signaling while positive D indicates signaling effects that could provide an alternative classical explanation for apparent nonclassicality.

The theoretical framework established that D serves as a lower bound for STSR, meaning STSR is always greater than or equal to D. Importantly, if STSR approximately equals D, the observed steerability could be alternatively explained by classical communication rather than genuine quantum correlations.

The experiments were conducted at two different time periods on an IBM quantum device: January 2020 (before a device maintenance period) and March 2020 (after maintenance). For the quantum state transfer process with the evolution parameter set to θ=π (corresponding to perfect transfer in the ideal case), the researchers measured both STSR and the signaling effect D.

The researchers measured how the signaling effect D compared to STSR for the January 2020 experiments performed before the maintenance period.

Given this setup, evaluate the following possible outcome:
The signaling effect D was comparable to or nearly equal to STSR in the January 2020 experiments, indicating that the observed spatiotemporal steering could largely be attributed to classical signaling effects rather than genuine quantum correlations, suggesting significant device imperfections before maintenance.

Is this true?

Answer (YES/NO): YES